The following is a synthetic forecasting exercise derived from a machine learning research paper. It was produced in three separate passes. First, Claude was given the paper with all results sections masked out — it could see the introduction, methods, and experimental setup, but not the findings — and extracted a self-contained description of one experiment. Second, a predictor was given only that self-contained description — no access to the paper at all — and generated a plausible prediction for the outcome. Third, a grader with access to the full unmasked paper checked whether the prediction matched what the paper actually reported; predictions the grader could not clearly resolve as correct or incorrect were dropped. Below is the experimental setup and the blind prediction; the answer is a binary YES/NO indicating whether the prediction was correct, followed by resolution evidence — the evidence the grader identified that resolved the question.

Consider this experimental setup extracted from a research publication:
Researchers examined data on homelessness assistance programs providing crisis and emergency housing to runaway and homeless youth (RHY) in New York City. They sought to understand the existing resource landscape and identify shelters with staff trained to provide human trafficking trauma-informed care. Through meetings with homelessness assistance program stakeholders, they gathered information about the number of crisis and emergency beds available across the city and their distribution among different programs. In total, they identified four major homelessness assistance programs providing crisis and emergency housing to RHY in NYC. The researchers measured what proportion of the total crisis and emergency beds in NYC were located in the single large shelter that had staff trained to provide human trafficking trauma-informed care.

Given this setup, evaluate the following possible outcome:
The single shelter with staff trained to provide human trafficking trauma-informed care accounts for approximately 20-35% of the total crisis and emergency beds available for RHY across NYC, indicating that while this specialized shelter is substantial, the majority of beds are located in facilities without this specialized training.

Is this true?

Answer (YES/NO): NO